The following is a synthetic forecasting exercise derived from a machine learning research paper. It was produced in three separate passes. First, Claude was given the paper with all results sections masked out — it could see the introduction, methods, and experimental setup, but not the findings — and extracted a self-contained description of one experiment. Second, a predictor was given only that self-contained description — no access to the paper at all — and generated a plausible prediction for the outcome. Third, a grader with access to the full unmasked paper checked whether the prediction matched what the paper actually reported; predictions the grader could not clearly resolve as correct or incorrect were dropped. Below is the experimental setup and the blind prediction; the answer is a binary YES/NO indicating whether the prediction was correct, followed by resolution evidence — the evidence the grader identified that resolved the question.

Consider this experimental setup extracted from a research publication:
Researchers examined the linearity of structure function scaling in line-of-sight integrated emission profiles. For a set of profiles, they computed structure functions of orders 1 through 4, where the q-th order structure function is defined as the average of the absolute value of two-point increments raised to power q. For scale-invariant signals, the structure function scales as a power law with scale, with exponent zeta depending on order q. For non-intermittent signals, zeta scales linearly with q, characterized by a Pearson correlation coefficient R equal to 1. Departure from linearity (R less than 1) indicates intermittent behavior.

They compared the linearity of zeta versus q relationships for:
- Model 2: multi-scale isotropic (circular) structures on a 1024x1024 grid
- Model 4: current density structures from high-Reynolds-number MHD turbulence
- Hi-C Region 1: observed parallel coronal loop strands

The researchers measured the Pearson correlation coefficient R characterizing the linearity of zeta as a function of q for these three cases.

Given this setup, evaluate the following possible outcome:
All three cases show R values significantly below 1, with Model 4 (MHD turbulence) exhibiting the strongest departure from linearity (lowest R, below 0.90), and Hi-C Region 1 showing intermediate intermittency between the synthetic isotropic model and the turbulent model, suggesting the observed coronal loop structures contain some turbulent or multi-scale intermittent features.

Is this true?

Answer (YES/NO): NO